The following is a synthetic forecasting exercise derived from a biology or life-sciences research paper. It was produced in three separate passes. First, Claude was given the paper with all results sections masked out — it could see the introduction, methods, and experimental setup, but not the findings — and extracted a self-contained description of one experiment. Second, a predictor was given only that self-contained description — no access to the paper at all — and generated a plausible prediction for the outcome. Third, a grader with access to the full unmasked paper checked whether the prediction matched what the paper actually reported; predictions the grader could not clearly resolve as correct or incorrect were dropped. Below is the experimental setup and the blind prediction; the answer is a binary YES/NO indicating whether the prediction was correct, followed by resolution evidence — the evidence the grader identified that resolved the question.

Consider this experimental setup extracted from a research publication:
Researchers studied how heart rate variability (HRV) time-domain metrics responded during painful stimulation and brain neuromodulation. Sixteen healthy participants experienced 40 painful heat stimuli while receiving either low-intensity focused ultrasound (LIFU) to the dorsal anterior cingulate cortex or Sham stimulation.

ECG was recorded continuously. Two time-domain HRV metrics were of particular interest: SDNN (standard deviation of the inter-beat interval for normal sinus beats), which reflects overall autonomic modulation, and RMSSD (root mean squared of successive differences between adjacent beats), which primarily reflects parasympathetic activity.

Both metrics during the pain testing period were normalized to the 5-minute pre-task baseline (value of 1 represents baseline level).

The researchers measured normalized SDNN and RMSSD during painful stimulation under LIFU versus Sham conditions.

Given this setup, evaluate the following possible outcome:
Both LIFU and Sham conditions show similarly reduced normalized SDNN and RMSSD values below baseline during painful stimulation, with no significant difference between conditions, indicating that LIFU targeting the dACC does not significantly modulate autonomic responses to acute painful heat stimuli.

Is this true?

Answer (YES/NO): NO